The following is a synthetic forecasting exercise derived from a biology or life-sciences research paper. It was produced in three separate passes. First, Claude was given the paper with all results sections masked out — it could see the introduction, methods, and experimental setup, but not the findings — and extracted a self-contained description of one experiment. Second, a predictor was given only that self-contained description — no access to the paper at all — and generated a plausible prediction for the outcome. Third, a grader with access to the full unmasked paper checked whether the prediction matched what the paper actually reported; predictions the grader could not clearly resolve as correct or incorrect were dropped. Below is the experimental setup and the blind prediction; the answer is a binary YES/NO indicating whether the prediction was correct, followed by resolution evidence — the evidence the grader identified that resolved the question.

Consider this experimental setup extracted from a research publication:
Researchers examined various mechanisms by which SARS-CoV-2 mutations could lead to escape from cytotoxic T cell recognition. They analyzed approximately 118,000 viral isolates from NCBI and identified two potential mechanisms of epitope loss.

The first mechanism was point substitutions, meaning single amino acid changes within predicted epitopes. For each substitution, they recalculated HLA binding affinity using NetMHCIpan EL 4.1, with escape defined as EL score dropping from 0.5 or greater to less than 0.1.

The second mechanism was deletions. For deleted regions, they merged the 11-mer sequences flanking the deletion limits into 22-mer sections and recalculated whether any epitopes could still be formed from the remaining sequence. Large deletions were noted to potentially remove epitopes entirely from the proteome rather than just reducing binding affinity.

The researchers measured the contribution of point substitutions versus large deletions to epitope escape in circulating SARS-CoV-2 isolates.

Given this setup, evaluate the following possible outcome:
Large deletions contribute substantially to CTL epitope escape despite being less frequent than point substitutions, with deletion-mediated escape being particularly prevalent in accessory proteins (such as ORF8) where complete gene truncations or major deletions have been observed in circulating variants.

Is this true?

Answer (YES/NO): NO